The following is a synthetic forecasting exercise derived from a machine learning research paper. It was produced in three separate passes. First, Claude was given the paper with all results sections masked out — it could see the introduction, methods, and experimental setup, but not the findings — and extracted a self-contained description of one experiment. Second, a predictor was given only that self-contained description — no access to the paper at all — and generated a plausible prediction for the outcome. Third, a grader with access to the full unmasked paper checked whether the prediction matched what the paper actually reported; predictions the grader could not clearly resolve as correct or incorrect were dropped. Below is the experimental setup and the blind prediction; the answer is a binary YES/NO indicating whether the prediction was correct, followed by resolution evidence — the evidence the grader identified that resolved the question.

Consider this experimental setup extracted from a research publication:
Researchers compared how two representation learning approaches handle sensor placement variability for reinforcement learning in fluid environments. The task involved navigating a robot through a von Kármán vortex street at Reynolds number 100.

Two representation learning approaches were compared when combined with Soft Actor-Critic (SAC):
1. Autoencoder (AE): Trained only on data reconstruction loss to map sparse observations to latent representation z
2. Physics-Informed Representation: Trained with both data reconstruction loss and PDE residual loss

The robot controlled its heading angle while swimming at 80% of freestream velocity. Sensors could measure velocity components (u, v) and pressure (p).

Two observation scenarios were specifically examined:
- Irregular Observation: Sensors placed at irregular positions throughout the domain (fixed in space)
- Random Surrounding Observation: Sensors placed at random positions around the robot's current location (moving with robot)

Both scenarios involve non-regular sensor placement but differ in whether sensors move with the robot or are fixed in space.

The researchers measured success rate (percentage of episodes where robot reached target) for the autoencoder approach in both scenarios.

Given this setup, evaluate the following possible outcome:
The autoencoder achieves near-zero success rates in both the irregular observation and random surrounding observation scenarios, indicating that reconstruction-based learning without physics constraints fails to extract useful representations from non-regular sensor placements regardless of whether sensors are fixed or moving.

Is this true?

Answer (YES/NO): NO